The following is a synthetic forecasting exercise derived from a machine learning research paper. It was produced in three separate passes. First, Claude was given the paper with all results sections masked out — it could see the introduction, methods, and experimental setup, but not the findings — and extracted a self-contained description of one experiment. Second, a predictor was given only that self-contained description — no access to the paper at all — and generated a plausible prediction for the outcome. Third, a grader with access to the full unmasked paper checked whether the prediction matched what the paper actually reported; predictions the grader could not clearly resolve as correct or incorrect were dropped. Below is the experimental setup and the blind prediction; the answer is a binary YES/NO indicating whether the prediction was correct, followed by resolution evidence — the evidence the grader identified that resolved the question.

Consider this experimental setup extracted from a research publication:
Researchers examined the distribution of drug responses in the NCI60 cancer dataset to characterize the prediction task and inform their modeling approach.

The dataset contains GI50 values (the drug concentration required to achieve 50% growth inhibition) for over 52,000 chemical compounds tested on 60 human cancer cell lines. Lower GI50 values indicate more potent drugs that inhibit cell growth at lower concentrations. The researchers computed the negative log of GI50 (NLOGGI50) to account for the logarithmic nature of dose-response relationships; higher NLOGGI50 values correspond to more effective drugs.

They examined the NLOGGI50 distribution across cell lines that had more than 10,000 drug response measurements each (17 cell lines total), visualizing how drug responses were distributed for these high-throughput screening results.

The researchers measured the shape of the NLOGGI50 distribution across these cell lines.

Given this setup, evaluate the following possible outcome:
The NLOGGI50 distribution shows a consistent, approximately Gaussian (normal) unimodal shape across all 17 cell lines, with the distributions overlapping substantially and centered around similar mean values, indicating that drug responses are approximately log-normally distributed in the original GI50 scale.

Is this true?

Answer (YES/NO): NO